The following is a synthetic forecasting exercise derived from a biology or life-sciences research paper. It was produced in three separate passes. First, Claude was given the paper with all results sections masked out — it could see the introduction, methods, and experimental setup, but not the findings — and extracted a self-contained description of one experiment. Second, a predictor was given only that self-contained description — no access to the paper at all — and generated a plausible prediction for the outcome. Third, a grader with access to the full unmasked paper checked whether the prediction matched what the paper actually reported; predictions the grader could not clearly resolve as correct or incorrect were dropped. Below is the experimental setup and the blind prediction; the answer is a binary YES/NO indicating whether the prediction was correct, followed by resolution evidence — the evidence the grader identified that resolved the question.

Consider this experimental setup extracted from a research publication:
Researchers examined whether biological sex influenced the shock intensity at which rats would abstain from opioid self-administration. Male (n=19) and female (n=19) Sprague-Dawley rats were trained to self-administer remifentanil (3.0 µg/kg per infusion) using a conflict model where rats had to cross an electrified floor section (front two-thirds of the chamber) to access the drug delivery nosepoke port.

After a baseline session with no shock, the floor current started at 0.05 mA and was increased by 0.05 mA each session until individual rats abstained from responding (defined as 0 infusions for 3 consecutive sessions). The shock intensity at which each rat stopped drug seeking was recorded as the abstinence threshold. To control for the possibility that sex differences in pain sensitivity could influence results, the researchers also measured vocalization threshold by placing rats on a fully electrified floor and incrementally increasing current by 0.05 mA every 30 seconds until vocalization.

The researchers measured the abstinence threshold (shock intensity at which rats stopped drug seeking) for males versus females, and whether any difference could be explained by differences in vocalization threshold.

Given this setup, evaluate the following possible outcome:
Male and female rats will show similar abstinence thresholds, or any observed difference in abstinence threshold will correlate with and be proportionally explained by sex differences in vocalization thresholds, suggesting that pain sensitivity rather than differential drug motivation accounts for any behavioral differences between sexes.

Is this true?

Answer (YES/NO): NO